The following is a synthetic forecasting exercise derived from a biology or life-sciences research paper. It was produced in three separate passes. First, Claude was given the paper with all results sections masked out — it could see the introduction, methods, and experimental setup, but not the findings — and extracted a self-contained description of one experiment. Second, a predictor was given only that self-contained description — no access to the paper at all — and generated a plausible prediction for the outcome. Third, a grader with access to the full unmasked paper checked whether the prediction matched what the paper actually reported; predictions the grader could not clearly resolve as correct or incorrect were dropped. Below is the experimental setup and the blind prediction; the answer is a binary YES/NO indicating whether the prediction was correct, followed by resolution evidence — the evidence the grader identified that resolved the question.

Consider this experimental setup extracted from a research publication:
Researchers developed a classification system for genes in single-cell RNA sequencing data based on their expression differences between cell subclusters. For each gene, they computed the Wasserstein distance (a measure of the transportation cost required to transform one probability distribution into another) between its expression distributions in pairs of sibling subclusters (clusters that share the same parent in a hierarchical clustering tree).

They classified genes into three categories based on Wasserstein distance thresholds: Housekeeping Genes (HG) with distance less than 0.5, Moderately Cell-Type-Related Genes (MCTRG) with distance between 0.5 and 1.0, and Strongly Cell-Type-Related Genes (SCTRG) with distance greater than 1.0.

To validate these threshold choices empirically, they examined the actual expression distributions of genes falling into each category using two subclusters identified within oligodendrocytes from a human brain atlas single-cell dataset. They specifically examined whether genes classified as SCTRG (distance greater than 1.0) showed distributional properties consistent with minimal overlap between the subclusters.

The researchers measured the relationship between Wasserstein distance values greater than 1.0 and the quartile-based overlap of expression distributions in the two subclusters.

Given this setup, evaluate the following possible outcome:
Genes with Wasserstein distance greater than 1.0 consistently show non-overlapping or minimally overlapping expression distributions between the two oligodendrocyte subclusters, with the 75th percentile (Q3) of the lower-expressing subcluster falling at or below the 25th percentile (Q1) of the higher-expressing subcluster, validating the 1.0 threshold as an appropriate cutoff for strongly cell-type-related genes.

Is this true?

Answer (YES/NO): YES